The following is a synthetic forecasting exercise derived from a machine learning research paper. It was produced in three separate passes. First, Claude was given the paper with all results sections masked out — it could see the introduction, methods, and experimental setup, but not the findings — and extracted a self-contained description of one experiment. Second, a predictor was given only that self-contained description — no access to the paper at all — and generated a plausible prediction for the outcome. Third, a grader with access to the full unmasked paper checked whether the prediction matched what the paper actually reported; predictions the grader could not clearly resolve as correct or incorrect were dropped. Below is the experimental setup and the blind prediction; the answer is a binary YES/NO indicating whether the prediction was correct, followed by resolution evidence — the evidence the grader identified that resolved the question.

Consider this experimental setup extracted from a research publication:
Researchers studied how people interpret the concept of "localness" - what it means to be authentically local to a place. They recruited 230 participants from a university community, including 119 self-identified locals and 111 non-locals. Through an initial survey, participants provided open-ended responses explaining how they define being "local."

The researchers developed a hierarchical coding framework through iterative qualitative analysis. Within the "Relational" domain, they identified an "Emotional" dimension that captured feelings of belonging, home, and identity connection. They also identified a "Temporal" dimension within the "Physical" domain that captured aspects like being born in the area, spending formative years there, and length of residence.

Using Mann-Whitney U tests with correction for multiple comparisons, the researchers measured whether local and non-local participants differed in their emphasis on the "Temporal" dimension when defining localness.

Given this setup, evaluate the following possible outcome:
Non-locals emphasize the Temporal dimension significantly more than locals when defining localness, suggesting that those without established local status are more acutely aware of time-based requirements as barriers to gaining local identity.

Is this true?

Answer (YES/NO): YES